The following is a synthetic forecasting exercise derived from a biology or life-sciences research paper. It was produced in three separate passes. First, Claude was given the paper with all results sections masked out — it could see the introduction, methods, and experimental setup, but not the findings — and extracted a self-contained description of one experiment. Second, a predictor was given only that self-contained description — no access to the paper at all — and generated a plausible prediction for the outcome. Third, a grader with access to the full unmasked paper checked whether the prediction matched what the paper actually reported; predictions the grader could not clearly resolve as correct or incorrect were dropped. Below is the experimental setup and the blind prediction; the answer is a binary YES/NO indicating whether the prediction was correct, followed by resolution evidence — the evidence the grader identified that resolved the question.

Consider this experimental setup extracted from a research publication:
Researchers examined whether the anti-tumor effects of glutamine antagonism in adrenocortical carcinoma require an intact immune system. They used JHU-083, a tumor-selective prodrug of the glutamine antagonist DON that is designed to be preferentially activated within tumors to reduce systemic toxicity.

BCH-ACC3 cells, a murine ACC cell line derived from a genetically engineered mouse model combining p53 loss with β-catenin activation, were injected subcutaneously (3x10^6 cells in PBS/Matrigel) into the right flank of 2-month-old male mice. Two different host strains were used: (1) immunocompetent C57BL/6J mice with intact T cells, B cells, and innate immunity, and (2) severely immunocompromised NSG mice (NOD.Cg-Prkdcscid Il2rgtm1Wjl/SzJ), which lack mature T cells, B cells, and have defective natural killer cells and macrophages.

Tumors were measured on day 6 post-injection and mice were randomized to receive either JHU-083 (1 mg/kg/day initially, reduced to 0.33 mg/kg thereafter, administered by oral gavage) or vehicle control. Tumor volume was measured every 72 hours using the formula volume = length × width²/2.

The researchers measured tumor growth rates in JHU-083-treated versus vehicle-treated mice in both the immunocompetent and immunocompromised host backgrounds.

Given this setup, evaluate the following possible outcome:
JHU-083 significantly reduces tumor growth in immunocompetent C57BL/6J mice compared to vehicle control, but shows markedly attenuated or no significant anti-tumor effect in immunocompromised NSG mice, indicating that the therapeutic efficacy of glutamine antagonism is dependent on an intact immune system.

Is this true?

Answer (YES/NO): NO